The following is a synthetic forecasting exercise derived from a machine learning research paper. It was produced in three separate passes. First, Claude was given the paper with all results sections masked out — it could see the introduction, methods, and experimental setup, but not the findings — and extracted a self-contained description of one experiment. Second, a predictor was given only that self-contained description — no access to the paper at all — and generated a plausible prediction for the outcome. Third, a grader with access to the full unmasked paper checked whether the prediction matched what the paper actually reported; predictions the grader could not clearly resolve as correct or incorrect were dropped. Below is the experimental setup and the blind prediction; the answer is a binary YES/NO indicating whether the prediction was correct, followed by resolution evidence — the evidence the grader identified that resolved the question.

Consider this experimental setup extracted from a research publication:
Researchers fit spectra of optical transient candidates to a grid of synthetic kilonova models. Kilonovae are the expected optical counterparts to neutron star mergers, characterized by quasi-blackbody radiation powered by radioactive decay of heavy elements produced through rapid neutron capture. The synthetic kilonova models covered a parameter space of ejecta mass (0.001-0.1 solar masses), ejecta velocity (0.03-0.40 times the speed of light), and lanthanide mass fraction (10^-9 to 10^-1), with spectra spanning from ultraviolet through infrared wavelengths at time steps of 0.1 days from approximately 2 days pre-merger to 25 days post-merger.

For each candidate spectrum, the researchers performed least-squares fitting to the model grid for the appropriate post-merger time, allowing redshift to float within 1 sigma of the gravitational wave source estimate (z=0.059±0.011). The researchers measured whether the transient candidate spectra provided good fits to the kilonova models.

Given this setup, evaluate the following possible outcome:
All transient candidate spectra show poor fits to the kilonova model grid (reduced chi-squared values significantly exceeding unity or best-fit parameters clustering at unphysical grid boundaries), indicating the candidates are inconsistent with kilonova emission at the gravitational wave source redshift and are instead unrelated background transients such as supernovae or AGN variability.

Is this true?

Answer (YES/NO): YES